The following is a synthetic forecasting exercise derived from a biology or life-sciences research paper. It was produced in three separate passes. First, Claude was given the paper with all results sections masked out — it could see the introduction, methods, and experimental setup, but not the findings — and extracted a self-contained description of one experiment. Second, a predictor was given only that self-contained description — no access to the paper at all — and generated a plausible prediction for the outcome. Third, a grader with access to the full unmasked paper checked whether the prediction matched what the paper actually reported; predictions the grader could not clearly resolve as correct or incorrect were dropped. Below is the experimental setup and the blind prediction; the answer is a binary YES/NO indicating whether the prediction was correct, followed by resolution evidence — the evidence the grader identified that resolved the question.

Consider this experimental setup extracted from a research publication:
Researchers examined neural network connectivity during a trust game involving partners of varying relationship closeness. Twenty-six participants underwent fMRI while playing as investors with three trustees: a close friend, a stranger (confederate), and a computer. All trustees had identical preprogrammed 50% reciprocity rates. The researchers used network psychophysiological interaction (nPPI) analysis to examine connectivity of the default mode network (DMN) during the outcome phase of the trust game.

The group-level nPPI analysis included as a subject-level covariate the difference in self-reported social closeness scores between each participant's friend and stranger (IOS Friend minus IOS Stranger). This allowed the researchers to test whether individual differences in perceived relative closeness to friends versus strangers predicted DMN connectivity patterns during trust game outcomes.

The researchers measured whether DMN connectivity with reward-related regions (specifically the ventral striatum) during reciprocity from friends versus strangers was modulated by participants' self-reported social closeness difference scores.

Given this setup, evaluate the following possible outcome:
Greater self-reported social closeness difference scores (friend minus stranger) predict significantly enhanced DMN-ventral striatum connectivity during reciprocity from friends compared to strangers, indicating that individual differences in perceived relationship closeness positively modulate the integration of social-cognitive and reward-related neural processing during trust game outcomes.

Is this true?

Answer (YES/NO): NO